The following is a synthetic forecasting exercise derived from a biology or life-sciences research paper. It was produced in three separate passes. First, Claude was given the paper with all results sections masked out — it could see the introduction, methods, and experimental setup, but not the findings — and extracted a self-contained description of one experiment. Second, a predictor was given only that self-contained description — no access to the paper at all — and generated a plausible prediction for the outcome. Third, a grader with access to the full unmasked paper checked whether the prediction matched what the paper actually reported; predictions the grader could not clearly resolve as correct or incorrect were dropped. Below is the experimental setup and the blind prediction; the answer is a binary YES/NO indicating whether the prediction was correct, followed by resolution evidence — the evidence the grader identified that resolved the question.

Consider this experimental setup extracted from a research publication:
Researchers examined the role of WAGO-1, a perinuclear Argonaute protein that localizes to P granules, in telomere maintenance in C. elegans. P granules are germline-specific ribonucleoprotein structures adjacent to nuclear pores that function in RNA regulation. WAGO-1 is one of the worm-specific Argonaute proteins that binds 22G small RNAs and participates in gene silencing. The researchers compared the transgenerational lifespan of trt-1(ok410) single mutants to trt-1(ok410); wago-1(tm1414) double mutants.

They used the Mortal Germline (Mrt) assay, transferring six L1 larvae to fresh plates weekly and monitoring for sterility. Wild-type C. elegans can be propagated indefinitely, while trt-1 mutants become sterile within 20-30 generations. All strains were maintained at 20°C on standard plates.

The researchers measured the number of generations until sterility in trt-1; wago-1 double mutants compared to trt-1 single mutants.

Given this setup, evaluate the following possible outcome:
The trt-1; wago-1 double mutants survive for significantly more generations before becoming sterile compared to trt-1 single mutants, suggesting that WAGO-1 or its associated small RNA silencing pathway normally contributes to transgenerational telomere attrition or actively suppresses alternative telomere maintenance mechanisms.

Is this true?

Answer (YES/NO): NO